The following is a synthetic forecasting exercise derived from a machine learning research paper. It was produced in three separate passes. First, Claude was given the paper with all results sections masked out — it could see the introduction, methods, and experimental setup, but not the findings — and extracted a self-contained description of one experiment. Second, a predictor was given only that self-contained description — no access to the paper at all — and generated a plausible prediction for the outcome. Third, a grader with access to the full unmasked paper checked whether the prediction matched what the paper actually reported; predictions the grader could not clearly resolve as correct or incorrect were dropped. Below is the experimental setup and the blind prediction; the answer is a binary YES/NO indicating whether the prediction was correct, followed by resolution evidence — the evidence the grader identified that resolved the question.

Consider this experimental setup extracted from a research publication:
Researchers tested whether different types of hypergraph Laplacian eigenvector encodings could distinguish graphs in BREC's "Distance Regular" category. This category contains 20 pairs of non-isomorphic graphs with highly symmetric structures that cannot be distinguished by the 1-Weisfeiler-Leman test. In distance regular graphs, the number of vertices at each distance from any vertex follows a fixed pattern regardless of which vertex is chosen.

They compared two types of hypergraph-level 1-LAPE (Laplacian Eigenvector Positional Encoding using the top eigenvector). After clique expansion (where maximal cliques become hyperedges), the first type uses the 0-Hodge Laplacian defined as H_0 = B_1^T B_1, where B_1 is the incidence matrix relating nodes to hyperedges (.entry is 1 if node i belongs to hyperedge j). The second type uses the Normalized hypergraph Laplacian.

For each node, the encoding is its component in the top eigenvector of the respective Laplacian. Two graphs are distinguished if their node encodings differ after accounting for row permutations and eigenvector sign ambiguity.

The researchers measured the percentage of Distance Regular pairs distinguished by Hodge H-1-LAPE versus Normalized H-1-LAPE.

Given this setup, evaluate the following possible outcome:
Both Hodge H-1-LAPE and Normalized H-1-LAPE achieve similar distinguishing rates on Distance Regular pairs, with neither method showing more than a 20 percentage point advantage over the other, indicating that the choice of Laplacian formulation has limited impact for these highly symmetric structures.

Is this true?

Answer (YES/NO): NO